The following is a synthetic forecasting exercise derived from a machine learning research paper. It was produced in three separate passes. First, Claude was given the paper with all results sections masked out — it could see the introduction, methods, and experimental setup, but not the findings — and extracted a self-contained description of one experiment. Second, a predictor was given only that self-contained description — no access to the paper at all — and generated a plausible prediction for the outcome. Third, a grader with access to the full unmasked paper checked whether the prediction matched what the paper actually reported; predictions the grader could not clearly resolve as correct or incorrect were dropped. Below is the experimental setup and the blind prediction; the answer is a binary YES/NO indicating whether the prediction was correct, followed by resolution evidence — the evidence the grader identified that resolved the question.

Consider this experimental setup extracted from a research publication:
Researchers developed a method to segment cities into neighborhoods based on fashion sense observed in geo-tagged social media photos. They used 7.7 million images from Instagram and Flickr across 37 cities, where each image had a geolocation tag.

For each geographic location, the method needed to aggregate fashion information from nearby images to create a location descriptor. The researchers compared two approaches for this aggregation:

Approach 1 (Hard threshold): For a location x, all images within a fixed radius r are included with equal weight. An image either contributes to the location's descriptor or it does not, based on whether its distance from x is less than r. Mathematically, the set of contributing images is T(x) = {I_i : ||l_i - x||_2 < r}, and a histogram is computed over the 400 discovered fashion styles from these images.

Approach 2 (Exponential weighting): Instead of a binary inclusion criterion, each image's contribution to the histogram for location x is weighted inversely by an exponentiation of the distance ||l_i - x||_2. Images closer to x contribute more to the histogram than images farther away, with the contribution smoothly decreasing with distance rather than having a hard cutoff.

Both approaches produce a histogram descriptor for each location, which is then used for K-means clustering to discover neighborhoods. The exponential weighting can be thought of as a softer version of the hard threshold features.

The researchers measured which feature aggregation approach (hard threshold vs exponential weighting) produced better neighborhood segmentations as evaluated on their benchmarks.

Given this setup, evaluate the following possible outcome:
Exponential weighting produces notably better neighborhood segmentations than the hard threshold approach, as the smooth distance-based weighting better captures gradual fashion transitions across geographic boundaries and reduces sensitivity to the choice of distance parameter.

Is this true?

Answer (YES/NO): NO